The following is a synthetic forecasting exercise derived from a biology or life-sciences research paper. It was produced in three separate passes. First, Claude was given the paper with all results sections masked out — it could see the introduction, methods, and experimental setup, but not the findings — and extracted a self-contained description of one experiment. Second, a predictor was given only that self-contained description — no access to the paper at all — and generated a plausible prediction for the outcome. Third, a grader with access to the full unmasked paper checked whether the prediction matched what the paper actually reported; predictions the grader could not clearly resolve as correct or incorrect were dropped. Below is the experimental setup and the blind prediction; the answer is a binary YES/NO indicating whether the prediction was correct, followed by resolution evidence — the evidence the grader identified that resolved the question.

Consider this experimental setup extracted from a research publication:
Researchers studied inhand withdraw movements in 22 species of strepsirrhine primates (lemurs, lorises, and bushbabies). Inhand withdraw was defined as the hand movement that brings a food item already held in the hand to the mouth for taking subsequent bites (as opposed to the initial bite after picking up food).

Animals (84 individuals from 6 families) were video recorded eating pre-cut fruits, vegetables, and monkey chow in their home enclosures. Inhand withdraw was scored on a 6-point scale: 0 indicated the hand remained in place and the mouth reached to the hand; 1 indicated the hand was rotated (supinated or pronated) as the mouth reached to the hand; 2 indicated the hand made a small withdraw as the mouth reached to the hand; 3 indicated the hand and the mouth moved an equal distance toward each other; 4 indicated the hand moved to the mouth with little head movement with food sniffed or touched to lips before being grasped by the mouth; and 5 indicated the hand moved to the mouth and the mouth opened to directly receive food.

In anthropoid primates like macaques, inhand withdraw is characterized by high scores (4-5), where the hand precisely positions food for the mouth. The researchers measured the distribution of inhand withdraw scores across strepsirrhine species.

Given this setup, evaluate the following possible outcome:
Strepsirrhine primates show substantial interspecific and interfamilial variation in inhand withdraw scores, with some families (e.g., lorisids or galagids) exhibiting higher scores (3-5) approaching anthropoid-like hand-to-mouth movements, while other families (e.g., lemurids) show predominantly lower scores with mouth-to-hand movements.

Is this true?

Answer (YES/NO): NO